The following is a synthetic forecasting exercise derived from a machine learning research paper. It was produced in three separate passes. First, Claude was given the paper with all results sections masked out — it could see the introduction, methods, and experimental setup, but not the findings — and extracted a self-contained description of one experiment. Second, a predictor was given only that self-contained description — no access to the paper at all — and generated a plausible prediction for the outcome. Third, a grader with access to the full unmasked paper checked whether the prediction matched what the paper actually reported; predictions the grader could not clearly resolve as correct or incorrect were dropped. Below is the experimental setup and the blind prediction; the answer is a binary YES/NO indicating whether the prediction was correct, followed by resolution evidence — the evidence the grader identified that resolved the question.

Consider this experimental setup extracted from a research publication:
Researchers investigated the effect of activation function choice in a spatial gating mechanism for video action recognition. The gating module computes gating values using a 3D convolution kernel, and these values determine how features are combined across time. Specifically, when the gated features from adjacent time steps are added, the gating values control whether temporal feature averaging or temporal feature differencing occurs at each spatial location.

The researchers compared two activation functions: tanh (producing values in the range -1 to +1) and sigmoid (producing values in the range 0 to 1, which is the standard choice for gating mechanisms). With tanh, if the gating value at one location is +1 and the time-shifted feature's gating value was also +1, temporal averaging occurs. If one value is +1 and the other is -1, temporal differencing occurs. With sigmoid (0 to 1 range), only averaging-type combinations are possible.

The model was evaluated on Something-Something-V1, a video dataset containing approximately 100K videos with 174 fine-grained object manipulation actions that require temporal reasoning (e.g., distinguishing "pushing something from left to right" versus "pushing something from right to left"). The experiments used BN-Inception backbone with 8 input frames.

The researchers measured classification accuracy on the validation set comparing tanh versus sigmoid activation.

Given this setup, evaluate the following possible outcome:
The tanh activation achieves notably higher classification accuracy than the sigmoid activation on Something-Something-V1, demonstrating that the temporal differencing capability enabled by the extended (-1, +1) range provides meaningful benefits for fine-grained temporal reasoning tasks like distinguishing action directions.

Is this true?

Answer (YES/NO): YES